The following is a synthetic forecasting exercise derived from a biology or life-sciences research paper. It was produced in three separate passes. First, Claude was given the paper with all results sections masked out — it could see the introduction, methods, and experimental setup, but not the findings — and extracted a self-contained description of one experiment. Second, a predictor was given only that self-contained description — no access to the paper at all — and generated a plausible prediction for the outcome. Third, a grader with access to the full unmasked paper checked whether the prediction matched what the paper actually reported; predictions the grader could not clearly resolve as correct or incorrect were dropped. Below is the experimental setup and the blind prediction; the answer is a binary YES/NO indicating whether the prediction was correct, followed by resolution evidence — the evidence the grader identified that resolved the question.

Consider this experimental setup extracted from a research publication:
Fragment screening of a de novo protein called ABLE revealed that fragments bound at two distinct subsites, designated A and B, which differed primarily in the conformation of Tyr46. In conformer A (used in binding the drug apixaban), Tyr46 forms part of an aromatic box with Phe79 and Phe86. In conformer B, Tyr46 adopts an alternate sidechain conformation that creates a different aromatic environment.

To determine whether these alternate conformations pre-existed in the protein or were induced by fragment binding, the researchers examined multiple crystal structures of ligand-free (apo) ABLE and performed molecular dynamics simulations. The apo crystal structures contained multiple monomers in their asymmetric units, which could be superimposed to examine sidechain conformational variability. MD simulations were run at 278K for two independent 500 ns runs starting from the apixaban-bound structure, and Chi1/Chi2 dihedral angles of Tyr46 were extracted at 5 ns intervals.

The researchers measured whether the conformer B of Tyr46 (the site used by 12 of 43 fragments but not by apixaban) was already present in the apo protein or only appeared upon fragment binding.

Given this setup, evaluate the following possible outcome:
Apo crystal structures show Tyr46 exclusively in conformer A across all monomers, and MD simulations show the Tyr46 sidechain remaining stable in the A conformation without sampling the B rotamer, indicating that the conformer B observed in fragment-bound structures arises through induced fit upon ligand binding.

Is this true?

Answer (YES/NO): NO